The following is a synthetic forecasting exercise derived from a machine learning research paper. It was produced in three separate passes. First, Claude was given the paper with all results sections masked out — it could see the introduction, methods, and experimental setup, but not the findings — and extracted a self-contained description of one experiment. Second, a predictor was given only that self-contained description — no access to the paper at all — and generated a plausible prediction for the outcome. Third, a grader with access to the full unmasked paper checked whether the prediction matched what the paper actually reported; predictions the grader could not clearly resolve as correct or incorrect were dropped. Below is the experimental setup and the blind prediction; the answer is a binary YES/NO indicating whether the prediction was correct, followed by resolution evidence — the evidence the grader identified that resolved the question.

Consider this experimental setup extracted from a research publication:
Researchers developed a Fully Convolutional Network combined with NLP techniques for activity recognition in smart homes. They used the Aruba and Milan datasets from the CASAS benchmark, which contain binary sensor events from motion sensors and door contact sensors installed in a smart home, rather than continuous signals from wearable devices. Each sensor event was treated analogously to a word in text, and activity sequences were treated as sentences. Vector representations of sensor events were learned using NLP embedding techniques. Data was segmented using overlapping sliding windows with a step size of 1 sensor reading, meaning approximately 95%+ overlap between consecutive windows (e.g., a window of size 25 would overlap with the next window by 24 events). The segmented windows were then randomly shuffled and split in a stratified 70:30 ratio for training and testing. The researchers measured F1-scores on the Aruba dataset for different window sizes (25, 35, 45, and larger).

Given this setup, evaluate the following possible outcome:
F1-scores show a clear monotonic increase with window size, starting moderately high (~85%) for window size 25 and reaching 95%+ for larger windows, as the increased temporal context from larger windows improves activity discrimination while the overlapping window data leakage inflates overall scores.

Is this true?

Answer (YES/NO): NO